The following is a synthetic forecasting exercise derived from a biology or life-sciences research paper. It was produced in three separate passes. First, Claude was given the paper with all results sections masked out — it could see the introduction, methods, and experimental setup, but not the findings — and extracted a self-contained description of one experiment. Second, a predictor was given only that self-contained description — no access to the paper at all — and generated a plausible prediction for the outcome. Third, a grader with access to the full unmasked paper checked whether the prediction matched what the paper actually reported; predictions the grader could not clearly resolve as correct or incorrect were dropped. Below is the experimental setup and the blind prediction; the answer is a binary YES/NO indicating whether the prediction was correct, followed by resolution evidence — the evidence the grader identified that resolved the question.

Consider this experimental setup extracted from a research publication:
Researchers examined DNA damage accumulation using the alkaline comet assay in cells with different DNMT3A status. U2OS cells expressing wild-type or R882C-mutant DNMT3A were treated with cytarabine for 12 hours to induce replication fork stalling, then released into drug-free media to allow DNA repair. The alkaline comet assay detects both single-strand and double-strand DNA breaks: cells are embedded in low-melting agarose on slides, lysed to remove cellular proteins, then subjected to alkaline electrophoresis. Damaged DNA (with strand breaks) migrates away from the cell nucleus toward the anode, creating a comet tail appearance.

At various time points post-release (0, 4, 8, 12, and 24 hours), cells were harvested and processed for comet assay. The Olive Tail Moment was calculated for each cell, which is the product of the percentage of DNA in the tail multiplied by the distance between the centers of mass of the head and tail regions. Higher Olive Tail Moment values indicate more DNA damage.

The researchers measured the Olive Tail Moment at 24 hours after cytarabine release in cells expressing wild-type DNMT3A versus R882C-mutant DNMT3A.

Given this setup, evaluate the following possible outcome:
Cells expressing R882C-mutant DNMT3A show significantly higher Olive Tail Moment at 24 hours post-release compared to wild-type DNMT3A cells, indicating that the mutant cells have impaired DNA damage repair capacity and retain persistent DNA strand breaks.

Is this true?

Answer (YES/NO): YES